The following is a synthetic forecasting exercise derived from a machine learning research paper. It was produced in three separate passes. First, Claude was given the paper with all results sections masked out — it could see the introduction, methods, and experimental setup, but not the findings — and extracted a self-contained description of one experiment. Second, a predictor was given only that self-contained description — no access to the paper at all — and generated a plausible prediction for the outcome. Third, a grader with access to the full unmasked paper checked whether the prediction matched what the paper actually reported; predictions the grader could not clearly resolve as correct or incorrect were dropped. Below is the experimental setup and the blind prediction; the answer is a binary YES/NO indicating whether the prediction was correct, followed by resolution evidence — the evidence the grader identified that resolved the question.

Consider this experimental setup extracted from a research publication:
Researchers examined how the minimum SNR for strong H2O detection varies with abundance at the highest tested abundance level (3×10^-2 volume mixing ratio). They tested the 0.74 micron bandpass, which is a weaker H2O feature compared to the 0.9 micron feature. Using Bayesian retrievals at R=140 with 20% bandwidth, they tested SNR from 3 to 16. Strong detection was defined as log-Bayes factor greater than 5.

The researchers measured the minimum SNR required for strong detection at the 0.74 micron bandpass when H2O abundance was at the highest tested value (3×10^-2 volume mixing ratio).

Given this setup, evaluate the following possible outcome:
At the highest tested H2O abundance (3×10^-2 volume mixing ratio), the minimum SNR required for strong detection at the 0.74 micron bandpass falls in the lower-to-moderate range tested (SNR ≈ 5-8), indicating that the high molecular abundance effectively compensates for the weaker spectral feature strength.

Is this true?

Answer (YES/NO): YES